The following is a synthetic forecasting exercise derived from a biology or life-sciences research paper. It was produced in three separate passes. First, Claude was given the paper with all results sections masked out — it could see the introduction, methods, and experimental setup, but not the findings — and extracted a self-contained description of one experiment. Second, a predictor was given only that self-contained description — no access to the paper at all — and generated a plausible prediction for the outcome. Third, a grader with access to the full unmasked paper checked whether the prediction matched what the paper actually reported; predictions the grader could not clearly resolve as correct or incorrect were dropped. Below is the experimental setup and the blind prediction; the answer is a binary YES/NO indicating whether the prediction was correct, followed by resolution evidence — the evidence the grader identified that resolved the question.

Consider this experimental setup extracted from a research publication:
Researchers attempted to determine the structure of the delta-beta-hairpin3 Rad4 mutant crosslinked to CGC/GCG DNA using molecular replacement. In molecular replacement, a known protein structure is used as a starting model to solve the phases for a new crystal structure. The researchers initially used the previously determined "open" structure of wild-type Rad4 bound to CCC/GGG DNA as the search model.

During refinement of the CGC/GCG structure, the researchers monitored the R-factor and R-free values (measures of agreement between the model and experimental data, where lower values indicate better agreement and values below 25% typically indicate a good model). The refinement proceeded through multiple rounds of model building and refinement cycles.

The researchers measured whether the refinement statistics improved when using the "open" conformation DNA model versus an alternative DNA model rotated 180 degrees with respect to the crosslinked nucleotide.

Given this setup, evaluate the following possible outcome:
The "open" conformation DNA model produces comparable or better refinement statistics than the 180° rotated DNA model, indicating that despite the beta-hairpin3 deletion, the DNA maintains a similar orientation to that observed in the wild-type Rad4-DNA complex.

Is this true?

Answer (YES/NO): NO